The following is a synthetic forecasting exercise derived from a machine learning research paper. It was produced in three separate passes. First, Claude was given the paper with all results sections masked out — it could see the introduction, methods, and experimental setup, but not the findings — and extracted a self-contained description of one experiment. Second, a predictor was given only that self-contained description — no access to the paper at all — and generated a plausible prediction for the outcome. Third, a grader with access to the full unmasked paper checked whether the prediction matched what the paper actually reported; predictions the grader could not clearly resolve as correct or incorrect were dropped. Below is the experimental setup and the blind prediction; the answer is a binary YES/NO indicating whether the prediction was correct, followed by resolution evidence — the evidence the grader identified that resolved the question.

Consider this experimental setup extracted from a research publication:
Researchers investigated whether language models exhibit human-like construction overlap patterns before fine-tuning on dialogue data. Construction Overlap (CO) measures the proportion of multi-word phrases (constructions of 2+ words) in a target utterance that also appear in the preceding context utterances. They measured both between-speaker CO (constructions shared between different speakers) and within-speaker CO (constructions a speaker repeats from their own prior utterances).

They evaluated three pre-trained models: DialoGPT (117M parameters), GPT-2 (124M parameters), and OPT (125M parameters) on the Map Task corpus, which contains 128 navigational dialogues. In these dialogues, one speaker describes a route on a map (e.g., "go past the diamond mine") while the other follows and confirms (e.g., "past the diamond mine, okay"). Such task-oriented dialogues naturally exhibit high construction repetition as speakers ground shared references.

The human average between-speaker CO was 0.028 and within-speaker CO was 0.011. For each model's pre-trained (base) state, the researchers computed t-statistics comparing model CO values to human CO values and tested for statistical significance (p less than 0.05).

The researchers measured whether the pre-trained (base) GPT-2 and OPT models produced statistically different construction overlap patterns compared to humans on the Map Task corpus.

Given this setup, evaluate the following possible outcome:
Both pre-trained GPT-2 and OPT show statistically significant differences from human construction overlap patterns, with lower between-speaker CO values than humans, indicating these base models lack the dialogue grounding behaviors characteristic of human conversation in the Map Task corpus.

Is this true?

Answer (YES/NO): NO